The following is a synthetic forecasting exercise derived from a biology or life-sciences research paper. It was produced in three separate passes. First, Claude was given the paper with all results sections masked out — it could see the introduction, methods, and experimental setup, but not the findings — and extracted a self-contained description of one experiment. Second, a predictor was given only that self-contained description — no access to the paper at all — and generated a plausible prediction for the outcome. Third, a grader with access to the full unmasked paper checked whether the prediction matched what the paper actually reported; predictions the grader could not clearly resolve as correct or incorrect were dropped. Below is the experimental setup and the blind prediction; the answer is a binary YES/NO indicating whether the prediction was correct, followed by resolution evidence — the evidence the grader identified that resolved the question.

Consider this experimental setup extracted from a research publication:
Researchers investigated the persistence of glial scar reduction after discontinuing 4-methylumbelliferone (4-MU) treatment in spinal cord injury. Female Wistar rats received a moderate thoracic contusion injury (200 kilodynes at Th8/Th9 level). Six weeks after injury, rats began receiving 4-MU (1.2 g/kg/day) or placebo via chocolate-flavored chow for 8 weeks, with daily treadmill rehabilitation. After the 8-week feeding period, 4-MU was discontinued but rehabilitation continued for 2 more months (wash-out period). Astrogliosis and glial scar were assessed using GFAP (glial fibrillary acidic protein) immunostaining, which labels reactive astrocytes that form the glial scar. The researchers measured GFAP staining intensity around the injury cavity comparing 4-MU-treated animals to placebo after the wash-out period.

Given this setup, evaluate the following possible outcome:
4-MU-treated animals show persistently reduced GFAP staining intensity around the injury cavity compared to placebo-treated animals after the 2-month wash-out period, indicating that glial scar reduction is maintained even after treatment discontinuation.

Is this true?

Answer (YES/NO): YES